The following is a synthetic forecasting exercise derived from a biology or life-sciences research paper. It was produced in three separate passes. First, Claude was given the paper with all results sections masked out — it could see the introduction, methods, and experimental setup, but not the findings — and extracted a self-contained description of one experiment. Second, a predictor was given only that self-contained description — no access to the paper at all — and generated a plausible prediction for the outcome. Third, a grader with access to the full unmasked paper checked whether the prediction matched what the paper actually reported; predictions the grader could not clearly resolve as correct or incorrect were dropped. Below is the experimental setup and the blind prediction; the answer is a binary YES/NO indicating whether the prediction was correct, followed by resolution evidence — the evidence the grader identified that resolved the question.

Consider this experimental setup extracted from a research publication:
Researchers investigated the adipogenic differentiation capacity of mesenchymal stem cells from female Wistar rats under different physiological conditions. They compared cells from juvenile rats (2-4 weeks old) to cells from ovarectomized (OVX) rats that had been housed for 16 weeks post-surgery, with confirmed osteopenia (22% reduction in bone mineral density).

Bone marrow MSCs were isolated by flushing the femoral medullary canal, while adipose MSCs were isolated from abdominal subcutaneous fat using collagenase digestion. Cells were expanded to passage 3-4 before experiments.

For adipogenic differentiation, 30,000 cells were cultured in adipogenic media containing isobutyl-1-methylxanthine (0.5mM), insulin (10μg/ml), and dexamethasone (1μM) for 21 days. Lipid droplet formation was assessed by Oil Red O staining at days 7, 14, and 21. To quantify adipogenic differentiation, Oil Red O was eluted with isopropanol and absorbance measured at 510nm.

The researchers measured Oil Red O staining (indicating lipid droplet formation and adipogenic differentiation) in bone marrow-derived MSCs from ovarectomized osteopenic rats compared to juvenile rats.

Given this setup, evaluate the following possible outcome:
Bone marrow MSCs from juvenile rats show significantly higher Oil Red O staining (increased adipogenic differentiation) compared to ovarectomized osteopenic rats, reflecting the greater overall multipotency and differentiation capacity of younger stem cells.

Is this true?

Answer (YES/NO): YES